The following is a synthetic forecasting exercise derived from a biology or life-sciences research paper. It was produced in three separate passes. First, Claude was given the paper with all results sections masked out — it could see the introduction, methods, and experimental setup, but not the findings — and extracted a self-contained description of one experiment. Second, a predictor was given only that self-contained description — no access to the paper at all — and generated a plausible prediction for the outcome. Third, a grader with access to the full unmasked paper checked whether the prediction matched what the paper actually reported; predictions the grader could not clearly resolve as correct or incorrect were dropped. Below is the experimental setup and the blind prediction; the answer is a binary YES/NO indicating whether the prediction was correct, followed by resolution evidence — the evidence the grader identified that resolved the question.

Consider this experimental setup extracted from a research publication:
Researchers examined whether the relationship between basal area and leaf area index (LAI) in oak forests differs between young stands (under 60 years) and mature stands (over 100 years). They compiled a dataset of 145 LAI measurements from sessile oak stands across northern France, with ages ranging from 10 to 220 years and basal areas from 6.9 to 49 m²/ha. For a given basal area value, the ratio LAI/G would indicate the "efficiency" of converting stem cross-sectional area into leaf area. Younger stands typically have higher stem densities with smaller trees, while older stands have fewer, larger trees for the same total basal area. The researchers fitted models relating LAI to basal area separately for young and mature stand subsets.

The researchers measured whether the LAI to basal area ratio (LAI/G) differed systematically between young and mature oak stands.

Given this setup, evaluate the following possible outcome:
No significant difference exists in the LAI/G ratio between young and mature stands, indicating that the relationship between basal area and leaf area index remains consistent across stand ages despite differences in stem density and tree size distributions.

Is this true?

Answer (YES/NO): NO